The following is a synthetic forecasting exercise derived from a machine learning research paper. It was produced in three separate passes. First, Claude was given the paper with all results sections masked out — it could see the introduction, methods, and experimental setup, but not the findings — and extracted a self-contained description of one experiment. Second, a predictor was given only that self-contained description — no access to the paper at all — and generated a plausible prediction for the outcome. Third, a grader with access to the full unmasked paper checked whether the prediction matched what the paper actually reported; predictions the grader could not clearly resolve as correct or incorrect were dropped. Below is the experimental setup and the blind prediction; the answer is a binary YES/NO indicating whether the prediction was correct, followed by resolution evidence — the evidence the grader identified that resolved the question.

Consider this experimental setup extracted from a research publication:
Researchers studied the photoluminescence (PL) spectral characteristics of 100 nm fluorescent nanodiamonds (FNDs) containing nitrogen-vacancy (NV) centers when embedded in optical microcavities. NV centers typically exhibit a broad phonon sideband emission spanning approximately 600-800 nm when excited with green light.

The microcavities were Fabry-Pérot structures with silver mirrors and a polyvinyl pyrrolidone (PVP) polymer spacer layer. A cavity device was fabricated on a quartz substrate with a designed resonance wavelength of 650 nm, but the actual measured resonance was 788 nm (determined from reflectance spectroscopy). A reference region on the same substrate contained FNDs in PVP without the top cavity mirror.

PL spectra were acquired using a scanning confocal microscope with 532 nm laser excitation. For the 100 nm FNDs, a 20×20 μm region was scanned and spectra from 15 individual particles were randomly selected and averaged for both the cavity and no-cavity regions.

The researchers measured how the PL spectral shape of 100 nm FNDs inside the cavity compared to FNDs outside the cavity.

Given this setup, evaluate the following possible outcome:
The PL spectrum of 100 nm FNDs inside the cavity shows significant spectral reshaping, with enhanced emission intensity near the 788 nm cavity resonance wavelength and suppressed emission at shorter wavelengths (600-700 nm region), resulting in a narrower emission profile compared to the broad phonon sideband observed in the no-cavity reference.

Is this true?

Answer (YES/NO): YES